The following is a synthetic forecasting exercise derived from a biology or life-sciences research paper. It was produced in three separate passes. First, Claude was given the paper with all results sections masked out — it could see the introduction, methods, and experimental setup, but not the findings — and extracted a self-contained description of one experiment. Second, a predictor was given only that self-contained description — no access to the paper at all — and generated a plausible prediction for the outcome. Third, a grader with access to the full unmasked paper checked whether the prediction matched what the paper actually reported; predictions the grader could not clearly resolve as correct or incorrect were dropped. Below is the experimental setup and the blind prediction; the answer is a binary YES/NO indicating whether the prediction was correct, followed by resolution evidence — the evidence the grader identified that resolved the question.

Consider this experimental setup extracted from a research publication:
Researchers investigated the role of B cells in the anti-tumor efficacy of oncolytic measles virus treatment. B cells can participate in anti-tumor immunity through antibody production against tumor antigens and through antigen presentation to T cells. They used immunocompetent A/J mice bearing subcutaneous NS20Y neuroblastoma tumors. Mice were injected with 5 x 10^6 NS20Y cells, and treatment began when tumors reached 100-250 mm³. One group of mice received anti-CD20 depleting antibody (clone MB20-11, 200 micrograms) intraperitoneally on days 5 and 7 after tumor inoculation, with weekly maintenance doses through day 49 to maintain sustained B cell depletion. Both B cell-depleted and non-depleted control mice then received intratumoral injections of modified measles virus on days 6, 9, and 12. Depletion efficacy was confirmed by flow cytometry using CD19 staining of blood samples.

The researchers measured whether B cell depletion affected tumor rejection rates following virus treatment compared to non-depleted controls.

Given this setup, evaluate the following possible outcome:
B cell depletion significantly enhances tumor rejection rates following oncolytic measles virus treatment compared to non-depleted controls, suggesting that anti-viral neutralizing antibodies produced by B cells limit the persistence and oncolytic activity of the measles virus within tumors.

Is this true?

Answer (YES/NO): NO